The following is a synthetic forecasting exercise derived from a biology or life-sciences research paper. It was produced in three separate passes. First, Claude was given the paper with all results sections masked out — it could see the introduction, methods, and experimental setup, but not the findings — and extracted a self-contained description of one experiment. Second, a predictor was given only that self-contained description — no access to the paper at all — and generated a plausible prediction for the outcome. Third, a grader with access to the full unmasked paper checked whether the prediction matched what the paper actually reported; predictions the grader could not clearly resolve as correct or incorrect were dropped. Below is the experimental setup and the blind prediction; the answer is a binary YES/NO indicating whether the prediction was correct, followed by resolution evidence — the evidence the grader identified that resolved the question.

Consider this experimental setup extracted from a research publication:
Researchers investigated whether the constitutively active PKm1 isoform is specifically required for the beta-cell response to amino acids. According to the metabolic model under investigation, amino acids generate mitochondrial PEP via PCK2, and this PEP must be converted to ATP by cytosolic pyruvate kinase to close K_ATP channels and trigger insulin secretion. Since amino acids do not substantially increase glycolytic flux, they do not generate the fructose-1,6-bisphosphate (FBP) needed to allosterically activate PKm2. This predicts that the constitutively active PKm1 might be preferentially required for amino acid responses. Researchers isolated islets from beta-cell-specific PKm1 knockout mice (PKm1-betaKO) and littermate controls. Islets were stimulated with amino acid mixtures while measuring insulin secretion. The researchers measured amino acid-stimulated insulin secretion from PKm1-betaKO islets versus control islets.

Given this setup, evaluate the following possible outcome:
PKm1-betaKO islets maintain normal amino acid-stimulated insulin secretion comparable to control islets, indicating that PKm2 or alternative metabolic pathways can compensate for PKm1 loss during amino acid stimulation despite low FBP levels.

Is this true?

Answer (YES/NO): NO